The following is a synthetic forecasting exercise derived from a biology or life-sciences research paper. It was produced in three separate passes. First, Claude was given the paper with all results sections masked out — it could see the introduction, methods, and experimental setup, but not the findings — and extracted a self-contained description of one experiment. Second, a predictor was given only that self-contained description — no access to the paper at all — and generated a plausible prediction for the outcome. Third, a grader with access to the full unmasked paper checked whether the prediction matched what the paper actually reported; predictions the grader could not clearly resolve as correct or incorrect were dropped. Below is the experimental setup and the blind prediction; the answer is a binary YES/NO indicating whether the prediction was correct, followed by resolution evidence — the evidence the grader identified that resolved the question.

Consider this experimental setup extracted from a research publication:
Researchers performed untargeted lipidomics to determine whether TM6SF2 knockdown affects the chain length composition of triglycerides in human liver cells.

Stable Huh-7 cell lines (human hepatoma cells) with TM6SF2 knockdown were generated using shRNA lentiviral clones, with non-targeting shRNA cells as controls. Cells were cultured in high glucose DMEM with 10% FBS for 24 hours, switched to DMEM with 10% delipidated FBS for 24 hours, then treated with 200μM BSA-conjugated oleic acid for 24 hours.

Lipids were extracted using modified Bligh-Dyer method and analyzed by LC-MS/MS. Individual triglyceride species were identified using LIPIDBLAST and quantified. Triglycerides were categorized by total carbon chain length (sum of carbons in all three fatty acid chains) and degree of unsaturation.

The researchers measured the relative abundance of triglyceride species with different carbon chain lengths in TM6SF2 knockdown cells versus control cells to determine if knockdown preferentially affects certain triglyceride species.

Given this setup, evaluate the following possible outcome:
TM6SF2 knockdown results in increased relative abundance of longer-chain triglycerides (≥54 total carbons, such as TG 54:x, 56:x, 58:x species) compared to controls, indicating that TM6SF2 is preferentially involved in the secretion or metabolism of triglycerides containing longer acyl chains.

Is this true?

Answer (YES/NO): NO